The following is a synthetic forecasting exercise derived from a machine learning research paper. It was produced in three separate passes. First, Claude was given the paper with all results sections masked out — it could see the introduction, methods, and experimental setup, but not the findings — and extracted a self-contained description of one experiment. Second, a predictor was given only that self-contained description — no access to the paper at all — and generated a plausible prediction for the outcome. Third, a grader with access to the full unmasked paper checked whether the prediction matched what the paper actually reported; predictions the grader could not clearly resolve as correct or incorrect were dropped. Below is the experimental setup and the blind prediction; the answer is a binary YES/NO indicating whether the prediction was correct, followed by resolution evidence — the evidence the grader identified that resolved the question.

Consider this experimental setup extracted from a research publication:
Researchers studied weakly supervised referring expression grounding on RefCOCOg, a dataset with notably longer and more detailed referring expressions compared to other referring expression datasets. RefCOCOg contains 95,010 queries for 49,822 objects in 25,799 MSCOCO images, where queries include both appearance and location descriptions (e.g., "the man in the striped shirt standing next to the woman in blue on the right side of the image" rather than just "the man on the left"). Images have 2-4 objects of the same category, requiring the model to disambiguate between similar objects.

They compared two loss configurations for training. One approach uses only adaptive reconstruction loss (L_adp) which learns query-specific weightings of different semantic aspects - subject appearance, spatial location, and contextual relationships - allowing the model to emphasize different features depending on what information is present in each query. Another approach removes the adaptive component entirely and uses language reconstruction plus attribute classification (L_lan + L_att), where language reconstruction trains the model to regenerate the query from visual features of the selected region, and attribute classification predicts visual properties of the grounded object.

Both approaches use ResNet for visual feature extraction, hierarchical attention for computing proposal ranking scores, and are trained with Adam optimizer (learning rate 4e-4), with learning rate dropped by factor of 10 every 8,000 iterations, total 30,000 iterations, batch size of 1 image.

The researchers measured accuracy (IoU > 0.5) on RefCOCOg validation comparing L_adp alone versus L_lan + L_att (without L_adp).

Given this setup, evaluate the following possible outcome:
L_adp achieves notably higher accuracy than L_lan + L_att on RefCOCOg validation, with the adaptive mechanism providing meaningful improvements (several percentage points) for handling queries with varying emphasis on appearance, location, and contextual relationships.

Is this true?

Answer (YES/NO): NO